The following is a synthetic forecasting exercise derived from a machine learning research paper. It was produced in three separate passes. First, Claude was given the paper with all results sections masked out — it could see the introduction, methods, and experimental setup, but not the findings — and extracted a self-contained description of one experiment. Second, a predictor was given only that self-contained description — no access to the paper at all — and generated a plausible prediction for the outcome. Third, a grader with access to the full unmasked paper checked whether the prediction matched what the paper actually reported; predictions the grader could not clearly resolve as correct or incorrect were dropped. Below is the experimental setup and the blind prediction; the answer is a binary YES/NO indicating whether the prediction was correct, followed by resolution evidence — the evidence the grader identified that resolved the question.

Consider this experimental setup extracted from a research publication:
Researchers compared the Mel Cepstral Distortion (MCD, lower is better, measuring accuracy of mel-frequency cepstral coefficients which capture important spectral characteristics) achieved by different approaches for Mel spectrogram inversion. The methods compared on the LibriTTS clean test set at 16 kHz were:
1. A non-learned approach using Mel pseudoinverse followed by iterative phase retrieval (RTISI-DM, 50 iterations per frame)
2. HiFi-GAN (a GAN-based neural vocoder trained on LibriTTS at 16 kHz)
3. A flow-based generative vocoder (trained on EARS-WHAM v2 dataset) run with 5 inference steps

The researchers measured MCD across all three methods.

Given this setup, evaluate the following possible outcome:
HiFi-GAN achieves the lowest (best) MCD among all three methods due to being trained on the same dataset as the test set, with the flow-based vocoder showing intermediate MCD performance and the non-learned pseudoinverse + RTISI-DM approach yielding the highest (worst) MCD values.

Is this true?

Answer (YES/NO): NO